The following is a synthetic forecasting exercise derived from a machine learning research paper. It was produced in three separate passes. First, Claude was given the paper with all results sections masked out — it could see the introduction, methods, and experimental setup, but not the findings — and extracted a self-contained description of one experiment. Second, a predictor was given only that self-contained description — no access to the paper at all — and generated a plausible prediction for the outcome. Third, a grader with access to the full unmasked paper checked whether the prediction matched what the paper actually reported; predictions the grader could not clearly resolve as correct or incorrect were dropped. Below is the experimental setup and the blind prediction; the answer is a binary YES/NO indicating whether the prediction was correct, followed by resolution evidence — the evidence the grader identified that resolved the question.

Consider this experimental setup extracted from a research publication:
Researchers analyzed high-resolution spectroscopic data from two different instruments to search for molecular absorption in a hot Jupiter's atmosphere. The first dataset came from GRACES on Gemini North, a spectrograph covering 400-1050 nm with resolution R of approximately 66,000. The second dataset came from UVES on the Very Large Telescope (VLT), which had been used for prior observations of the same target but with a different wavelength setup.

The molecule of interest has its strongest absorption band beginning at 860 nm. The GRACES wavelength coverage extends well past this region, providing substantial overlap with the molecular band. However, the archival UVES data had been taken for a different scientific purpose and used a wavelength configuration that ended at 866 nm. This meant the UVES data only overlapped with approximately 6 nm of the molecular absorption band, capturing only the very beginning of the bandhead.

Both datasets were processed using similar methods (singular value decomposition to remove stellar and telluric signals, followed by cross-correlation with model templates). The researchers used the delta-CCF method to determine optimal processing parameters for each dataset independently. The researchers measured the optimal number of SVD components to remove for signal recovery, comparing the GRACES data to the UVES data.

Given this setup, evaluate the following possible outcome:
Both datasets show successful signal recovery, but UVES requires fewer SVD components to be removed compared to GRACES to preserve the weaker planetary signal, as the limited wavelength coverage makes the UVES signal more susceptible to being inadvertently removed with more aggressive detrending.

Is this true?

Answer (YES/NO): NO